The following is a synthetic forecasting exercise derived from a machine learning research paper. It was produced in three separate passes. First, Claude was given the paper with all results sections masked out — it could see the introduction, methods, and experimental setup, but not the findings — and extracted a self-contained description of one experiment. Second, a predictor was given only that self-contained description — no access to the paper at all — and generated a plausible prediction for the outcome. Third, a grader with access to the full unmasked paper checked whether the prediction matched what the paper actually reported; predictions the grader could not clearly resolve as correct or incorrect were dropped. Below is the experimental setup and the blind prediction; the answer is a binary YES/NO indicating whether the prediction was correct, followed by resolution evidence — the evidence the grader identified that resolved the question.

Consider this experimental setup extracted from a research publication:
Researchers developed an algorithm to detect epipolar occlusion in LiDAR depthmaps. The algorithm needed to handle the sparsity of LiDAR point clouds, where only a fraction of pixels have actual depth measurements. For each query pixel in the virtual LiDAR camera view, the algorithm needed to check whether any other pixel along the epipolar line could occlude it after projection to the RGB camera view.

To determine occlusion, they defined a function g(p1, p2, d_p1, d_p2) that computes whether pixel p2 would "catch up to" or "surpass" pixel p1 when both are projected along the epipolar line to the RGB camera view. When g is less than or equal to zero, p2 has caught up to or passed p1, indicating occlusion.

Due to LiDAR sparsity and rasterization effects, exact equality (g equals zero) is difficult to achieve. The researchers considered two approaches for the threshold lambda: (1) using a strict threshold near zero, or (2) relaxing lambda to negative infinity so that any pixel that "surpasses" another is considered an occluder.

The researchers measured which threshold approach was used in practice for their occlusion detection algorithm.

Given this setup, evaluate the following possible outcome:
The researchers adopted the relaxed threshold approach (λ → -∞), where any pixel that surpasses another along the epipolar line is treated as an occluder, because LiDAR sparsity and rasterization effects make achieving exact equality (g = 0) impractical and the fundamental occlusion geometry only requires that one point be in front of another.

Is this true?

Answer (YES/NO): YES